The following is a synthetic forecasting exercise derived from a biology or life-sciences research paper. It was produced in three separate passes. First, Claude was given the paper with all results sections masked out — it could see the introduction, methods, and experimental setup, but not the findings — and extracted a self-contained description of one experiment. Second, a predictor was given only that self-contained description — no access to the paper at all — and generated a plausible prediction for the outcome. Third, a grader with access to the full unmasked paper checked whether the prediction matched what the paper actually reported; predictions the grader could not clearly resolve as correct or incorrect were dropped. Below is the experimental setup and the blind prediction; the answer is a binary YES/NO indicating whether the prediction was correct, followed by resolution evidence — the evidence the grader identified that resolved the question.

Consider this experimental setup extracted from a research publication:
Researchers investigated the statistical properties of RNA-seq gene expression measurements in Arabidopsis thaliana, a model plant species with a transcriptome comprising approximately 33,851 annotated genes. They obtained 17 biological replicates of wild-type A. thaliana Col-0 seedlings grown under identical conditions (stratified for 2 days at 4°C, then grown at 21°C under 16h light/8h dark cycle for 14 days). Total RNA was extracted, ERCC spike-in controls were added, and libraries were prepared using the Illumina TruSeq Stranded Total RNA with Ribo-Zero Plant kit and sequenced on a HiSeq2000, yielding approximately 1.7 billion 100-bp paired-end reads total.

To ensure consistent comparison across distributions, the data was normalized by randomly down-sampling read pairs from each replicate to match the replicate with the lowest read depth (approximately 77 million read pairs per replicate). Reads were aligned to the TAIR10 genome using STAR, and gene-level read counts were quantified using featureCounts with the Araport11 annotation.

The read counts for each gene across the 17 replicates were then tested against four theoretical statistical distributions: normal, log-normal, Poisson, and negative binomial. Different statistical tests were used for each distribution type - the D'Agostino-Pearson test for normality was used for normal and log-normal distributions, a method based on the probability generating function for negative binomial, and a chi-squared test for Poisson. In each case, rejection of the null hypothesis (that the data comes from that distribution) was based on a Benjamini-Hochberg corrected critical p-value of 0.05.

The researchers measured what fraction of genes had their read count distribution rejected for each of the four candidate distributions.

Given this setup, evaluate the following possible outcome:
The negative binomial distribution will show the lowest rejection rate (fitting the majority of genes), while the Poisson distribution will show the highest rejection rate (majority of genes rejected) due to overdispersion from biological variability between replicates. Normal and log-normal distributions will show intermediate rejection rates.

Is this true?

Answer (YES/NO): NO